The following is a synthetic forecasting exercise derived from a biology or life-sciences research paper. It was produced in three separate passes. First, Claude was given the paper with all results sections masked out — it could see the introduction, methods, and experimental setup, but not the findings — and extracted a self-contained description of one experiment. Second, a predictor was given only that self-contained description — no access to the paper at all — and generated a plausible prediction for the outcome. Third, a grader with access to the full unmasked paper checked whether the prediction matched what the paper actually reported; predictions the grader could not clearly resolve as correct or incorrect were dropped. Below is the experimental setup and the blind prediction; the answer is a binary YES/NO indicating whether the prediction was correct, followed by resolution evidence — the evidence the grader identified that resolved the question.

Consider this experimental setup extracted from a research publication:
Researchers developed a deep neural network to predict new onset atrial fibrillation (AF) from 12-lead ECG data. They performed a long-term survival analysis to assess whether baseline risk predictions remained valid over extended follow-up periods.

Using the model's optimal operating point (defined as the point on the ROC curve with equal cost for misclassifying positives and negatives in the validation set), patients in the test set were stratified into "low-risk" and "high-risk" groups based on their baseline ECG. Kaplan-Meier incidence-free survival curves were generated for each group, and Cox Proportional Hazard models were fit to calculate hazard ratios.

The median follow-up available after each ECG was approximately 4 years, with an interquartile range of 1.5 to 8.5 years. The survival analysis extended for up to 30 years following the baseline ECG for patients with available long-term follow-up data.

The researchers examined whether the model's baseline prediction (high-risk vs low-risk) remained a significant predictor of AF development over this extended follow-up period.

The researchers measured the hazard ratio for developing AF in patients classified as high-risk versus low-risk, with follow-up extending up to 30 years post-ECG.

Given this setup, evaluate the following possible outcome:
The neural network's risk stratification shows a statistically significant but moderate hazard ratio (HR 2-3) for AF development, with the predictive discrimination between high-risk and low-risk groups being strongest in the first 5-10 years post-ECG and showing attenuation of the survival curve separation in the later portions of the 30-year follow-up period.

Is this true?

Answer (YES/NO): NO